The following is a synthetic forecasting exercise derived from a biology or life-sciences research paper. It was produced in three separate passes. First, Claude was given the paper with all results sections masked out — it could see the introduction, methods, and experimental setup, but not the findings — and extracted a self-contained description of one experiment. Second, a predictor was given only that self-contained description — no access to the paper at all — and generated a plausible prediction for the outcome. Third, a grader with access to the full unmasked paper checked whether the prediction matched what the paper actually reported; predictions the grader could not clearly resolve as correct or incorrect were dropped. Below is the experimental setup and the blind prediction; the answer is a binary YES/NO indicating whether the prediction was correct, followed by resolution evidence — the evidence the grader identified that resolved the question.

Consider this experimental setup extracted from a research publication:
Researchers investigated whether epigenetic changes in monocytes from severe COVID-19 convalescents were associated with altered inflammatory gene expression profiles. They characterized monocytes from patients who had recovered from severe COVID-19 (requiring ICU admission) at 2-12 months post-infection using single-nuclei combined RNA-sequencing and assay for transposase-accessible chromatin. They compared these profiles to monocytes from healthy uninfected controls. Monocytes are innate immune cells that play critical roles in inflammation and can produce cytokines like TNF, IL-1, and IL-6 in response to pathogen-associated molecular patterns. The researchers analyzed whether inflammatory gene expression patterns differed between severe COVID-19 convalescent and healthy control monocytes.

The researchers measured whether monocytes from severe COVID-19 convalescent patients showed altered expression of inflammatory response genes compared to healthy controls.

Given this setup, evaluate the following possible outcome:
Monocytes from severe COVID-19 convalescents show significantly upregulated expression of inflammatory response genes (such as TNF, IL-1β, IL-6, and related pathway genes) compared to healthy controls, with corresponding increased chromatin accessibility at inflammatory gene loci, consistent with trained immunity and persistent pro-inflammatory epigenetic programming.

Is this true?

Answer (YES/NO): NO